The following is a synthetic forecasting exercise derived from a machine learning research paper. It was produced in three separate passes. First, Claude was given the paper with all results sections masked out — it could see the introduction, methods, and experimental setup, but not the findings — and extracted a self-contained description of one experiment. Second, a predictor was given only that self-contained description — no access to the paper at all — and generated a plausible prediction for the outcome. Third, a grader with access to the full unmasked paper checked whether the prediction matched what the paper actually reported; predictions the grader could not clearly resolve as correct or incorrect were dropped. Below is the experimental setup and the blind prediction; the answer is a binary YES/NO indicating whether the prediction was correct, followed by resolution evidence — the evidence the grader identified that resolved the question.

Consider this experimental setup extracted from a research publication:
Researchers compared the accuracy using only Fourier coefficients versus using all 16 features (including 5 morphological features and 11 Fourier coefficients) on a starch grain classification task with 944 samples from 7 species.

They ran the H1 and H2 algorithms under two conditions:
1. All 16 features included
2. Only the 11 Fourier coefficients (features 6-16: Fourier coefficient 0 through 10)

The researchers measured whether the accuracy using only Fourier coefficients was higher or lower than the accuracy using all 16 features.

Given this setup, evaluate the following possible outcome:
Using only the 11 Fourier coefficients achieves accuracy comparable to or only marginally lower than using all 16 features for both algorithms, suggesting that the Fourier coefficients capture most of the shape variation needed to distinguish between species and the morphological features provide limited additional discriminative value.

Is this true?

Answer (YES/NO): NO